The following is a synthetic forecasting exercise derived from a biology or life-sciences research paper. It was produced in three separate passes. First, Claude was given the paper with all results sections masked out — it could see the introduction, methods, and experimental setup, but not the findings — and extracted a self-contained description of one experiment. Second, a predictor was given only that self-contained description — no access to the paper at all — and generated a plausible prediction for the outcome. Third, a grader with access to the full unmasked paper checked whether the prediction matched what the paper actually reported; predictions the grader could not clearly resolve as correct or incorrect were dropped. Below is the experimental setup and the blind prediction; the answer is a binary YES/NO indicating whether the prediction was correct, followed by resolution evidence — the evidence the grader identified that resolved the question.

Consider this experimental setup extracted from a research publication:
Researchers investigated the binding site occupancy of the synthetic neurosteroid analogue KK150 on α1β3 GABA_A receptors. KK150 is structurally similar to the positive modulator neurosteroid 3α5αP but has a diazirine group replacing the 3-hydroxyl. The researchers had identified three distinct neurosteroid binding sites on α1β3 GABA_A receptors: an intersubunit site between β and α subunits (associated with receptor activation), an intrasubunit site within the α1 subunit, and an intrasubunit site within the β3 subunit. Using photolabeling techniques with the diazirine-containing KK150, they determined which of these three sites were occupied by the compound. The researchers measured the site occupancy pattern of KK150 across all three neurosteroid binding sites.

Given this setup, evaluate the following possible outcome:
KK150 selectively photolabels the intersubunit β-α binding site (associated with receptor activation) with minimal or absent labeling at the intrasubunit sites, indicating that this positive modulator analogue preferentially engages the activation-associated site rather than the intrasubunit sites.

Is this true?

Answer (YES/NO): NO